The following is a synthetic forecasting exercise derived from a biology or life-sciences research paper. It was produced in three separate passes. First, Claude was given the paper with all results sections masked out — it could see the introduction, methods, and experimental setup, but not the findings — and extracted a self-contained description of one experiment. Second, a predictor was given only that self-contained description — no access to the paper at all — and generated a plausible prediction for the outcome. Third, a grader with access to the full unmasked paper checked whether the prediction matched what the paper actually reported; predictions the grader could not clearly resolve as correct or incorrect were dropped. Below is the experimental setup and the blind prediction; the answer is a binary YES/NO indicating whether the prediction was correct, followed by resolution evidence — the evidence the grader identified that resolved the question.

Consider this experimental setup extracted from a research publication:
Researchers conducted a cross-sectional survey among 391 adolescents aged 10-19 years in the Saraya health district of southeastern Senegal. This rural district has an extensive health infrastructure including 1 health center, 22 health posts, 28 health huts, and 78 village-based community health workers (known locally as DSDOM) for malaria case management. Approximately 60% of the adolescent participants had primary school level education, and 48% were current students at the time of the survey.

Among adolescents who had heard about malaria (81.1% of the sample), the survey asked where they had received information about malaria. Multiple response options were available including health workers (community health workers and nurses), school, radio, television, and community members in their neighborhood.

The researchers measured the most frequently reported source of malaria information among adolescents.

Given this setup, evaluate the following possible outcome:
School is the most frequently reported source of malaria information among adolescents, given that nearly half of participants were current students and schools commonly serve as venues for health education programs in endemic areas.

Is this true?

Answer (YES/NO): NO